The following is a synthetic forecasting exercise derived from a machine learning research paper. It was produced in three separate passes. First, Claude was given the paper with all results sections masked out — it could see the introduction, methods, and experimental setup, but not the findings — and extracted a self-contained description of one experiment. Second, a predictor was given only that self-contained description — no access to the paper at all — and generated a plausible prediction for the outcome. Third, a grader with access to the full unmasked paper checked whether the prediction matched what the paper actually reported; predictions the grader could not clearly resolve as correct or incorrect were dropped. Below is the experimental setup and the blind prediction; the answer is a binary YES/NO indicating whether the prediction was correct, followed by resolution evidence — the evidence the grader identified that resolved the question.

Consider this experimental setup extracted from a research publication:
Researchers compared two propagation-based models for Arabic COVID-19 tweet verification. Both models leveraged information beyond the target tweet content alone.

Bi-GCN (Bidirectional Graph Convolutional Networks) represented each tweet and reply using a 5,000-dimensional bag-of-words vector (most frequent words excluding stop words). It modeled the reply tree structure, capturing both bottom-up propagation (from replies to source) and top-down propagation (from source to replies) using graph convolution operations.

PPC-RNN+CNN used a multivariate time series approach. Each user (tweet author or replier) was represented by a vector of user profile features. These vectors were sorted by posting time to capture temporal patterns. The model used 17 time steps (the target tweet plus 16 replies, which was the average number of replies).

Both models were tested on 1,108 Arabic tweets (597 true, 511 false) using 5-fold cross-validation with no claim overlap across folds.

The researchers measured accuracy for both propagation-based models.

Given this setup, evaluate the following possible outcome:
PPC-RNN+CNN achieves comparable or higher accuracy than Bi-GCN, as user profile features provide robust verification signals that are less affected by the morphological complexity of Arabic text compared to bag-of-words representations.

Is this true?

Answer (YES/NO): YES